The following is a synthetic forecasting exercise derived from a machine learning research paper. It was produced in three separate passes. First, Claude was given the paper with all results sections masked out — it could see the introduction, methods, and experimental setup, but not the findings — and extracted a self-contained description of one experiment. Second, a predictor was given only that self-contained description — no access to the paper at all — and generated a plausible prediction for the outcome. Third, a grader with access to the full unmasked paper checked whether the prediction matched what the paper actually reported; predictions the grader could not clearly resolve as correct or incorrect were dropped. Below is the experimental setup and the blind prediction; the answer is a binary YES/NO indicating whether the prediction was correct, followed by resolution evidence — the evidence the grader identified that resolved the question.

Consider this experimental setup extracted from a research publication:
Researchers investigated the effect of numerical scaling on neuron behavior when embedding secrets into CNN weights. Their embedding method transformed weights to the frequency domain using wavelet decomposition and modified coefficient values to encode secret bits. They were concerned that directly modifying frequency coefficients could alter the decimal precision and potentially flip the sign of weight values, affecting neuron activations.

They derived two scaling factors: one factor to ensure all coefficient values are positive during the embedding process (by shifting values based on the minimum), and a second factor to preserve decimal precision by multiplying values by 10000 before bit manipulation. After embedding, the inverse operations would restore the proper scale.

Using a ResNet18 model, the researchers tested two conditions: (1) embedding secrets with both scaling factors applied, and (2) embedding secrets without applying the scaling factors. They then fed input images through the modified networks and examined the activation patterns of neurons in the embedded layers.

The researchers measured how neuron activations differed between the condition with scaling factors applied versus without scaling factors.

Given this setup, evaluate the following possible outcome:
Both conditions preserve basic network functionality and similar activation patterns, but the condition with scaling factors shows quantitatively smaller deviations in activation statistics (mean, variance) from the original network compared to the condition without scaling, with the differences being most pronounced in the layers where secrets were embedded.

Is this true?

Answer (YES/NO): NO